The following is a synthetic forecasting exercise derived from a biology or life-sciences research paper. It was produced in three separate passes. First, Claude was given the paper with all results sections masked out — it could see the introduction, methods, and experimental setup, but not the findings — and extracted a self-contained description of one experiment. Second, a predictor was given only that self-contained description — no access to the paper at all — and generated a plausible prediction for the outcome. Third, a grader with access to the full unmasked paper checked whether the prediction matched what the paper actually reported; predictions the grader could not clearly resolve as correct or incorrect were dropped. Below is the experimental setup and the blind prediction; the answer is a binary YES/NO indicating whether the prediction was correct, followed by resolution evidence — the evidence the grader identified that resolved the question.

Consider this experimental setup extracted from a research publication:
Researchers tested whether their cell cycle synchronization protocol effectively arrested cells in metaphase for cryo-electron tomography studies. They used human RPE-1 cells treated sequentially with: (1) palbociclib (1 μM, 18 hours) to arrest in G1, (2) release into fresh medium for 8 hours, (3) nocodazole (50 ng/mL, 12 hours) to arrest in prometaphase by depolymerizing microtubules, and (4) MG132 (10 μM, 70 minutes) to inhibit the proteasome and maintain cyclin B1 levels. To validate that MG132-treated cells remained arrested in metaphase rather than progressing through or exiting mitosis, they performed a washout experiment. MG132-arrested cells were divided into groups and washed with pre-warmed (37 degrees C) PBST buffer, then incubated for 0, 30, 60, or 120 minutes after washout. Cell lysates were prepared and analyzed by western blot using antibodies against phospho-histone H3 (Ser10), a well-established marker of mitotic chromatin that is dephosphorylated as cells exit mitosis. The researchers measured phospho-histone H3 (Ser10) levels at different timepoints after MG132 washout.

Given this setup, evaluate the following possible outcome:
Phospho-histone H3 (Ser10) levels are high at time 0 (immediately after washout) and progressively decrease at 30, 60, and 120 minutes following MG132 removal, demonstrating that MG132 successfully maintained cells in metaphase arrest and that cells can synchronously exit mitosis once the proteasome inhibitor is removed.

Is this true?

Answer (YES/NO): YES